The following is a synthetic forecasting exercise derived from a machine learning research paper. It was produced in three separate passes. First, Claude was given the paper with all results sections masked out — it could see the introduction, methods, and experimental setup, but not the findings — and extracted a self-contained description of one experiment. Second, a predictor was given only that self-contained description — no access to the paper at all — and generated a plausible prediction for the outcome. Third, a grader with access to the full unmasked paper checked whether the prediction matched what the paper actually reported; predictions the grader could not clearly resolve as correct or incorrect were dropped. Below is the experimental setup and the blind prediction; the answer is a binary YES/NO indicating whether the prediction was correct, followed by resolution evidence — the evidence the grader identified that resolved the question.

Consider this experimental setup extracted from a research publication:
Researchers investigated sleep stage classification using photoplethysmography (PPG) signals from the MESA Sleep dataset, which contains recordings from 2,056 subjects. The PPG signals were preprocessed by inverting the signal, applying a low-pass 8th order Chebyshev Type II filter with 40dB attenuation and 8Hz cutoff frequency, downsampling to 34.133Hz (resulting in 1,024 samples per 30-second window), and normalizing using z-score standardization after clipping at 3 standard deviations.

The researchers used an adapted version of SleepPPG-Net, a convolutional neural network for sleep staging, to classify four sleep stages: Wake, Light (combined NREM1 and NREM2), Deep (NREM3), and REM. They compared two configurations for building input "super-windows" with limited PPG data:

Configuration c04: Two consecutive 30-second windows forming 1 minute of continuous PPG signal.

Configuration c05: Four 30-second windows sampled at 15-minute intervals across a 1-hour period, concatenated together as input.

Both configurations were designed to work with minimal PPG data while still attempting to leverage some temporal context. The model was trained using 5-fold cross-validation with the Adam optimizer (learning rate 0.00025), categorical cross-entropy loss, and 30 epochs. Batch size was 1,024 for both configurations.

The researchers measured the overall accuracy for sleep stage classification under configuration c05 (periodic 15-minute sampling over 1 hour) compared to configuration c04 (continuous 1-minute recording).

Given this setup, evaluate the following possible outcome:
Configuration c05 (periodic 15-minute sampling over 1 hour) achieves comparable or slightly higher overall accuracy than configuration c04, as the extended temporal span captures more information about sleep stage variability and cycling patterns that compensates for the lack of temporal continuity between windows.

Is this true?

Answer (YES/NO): NO